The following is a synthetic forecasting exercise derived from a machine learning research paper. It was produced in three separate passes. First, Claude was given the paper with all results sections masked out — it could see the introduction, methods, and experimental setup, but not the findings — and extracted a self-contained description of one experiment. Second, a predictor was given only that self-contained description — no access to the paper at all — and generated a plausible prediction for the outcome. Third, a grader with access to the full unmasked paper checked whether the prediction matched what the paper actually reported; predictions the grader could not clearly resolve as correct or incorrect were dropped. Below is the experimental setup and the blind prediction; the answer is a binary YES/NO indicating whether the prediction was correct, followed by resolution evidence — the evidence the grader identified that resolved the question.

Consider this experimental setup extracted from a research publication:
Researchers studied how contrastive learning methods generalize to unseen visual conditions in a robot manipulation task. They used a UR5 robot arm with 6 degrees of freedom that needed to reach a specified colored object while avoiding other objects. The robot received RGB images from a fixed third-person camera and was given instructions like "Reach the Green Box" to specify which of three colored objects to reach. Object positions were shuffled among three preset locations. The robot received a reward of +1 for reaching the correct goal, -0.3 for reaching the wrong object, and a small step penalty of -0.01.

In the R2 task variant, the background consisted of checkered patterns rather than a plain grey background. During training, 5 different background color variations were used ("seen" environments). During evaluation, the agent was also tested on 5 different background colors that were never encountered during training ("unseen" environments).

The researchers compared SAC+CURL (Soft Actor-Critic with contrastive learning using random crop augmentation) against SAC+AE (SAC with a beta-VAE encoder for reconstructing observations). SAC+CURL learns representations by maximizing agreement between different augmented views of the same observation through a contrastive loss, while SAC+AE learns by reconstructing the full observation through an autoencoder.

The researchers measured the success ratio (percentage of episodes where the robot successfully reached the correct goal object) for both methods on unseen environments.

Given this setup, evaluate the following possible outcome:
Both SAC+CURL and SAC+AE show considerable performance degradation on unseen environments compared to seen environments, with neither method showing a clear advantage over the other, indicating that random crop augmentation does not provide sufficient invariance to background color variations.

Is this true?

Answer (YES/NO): NO